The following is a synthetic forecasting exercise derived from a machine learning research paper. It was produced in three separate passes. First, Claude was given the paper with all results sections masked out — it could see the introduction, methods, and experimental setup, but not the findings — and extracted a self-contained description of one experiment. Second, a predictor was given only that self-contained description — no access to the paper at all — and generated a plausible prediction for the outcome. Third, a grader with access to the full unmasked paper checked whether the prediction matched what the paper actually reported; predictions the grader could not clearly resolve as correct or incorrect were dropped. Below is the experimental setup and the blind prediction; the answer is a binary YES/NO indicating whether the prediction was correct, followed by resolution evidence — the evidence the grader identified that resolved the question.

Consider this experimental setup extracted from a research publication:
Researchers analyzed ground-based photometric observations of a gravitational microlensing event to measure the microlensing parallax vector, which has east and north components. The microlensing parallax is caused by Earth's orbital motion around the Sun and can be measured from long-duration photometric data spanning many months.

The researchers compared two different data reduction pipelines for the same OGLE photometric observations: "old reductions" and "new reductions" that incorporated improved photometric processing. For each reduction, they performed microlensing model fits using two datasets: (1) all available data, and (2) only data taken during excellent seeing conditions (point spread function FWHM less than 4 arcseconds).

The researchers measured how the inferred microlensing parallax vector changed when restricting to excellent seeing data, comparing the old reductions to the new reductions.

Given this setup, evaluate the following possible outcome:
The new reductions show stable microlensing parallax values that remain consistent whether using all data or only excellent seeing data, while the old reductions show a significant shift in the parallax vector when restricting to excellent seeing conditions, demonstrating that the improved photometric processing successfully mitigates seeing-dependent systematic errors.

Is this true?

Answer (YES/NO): YES